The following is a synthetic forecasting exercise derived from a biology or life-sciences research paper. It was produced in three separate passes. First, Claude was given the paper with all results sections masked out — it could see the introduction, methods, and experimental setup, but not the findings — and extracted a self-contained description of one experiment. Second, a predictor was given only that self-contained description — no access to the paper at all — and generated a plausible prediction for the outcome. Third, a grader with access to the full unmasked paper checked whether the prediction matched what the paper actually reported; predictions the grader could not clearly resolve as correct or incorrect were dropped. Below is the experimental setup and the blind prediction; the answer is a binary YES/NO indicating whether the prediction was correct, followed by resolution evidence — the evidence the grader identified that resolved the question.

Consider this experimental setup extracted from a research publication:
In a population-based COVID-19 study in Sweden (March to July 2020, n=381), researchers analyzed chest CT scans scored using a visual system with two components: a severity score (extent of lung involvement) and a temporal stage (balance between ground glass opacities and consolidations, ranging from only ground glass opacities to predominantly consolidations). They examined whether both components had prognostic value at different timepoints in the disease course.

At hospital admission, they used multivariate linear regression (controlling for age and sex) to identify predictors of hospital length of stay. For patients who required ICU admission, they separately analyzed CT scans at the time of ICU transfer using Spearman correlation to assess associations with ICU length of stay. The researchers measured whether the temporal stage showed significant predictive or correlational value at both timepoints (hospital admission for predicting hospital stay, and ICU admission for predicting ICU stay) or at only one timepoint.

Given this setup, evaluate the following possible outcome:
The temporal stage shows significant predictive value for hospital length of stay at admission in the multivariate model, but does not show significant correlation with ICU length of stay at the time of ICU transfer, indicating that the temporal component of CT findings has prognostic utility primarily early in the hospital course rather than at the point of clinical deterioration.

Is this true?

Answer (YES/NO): NO